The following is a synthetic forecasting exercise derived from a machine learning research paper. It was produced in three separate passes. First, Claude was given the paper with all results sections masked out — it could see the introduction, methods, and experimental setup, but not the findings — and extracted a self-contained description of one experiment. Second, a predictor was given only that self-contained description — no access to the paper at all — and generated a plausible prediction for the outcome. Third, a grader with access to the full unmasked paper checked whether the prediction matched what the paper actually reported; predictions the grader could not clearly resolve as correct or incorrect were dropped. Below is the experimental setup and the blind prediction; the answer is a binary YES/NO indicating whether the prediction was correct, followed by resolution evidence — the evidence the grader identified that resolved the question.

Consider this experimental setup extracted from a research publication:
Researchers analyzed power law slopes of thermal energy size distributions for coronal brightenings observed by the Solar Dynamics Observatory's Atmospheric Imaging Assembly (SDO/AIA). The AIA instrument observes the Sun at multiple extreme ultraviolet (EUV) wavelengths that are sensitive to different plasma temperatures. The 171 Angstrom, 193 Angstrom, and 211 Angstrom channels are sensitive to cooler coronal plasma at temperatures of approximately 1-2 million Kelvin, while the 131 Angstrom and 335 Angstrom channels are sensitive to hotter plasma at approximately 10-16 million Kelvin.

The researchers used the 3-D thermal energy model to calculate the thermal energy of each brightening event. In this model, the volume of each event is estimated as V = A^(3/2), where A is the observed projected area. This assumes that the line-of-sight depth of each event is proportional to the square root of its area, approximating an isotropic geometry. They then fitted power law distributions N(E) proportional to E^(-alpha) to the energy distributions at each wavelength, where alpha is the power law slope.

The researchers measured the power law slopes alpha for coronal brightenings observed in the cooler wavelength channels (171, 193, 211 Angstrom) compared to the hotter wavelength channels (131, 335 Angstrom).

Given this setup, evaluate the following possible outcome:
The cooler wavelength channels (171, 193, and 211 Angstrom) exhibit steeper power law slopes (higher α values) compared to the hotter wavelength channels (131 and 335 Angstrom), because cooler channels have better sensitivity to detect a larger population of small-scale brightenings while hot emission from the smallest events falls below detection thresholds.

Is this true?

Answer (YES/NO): NO